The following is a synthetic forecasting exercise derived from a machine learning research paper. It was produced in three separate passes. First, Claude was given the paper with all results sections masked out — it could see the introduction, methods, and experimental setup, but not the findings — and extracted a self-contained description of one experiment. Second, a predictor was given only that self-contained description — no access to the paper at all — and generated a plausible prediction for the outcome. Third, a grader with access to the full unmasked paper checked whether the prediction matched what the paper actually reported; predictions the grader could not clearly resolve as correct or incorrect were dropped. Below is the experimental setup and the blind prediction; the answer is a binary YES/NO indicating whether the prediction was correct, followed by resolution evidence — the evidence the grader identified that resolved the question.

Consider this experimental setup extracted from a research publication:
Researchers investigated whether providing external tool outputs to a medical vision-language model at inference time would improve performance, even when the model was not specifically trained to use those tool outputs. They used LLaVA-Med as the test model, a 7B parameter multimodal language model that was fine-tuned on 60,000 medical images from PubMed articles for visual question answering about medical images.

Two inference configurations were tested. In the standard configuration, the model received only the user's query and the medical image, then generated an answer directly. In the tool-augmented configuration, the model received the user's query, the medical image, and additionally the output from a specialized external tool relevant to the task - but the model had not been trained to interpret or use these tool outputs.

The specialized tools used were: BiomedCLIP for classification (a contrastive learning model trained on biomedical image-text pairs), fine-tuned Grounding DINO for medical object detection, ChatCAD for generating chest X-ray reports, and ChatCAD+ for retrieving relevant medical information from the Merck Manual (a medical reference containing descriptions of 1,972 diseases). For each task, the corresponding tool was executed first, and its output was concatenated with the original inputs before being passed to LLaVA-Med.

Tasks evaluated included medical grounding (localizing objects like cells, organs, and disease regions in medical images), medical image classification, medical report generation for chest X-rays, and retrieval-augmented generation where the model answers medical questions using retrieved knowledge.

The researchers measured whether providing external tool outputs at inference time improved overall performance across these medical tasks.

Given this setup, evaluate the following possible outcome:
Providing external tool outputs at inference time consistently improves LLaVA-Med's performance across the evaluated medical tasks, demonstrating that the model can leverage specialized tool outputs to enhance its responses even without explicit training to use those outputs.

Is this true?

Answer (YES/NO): NO